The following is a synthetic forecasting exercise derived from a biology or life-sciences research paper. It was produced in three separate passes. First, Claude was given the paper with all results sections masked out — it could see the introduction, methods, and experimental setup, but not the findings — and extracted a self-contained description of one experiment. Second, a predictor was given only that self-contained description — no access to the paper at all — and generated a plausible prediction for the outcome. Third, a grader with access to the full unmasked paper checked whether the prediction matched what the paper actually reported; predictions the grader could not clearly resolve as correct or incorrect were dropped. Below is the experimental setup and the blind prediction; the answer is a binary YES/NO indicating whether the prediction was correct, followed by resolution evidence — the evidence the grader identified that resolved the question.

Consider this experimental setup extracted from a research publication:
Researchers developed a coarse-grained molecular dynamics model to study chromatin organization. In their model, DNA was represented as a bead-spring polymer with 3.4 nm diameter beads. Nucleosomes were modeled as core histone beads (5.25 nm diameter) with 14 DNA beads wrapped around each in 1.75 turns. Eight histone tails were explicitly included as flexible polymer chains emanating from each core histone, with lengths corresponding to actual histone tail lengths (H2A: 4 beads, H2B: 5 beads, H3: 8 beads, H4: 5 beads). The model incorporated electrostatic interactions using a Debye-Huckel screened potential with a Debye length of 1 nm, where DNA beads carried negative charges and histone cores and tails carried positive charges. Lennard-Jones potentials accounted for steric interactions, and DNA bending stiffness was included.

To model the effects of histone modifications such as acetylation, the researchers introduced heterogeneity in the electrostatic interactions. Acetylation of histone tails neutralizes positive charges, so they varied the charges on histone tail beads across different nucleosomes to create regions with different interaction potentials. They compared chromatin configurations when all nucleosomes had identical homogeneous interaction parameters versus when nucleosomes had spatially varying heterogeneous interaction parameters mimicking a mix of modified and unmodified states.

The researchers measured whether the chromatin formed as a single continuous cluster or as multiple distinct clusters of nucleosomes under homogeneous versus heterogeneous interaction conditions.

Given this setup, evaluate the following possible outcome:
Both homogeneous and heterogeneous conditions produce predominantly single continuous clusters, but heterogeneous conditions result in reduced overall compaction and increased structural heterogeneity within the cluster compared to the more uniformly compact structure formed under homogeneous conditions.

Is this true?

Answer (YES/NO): NO